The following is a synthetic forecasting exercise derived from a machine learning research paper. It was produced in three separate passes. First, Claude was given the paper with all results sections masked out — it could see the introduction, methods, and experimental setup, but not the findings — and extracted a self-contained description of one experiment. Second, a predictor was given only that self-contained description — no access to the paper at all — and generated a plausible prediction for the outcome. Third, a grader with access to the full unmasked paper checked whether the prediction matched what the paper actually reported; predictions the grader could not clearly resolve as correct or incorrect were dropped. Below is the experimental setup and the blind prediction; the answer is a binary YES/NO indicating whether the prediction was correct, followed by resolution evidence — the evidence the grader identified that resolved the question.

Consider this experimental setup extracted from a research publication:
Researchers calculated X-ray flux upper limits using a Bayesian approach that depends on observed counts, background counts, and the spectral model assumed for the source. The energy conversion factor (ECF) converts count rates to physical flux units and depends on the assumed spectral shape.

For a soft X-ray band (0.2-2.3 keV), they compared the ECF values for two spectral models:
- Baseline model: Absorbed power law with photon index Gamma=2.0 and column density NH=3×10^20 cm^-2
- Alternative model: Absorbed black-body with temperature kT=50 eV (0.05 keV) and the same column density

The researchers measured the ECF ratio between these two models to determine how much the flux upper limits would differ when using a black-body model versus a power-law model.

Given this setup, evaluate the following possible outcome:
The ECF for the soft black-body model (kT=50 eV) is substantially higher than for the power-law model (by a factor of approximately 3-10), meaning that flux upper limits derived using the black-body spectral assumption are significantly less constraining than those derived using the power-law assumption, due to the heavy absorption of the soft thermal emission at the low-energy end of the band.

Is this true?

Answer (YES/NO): NO